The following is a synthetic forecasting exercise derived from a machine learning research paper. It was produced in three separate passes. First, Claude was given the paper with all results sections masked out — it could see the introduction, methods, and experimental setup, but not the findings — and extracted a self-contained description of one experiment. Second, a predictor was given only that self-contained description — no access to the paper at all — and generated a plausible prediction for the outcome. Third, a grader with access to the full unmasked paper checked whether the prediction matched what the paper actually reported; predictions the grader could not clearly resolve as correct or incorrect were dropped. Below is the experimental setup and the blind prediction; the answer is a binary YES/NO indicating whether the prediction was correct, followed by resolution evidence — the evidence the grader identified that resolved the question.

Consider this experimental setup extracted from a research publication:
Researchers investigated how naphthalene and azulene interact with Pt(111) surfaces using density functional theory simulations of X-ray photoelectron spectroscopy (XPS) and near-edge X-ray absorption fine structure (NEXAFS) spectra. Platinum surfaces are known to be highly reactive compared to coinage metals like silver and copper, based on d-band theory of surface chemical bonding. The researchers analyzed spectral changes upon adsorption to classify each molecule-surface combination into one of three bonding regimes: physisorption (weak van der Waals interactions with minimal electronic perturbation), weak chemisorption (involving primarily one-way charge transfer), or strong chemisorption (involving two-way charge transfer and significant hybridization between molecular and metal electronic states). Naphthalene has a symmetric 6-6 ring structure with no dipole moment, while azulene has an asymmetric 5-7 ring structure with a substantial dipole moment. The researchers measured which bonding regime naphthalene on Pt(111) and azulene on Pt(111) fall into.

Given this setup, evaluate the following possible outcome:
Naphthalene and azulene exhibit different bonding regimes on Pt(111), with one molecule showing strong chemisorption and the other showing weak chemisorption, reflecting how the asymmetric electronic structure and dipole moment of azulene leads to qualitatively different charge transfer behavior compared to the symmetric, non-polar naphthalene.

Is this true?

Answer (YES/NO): NO